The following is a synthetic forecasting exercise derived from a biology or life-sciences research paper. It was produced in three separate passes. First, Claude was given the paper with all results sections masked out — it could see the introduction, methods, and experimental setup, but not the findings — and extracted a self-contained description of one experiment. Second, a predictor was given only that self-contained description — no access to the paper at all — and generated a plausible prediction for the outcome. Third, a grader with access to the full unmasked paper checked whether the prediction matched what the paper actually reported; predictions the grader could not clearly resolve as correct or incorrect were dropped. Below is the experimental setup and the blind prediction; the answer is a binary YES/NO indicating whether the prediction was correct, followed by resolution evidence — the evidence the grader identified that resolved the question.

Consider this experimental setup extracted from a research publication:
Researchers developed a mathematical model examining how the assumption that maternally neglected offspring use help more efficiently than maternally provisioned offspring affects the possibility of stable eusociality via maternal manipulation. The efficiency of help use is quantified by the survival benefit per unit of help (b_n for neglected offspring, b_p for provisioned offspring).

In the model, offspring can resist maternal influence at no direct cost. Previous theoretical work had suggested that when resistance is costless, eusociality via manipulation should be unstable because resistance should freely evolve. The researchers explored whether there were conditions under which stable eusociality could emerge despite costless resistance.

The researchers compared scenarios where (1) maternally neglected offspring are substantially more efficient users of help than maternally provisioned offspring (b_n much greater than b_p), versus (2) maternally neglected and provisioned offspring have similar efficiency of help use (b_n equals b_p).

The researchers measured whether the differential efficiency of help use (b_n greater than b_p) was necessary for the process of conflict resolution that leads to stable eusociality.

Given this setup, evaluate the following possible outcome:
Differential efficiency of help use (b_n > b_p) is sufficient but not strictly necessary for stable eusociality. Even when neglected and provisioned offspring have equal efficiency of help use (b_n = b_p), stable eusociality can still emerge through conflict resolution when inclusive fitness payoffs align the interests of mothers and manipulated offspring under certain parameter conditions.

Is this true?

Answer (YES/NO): NO